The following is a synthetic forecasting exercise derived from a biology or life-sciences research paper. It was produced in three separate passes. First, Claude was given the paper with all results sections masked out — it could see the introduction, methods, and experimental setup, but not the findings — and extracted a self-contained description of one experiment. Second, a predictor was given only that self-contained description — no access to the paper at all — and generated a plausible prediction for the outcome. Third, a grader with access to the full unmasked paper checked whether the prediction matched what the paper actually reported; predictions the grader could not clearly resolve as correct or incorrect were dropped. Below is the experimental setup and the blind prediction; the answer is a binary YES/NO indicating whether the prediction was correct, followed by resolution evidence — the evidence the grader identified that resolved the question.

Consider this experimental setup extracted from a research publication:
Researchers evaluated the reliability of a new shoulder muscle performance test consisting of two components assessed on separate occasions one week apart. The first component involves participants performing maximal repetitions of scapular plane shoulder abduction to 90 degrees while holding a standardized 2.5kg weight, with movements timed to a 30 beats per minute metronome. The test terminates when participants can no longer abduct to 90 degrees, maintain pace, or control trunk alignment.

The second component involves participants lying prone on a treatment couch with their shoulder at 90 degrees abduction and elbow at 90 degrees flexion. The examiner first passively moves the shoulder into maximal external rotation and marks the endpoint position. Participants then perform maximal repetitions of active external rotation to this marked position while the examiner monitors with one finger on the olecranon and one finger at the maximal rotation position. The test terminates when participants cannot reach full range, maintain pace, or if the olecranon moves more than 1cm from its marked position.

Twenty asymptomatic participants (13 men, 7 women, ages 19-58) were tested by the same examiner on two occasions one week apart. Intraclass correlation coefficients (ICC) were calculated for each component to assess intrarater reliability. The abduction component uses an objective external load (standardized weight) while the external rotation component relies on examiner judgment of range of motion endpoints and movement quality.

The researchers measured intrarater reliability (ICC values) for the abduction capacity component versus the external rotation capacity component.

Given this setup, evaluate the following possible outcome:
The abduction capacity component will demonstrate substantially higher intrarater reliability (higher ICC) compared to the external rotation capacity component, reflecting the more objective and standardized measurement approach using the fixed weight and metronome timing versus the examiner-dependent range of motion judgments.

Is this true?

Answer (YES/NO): NO